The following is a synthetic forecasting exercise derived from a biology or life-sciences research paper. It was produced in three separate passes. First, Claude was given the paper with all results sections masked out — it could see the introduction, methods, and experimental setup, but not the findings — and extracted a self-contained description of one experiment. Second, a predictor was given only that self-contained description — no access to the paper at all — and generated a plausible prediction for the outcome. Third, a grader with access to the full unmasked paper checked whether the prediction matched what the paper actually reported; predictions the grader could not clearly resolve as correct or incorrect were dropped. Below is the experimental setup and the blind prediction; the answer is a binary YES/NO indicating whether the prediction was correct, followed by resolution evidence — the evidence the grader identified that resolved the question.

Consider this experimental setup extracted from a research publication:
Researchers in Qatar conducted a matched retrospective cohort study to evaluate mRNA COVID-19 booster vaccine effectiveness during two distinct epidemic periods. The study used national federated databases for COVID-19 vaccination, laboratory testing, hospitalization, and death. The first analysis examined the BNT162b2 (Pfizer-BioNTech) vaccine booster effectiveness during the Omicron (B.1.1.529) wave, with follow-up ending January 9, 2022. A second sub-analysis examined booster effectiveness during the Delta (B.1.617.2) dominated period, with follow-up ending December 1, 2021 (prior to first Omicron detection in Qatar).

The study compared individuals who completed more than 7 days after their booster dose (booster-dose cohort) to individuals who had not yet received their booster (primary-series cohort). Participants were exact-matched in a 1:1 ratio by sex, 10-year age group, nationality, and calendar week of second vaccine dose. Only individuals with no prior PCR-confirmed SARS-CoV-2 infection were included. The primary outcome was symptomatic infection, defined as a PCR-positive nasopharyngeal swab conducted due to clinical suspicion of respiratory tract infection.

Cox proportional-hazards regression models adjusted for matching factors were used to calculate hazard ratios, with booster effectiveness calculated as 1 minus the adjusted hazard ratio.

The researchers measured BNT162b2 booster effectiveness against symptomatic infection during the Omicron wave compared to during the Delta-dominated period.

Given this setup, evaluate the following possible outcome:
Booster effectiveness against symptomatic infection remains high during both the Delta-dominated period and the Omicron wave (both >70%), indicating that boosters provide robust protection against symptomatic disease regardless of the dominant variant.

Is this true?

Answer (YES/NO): NO